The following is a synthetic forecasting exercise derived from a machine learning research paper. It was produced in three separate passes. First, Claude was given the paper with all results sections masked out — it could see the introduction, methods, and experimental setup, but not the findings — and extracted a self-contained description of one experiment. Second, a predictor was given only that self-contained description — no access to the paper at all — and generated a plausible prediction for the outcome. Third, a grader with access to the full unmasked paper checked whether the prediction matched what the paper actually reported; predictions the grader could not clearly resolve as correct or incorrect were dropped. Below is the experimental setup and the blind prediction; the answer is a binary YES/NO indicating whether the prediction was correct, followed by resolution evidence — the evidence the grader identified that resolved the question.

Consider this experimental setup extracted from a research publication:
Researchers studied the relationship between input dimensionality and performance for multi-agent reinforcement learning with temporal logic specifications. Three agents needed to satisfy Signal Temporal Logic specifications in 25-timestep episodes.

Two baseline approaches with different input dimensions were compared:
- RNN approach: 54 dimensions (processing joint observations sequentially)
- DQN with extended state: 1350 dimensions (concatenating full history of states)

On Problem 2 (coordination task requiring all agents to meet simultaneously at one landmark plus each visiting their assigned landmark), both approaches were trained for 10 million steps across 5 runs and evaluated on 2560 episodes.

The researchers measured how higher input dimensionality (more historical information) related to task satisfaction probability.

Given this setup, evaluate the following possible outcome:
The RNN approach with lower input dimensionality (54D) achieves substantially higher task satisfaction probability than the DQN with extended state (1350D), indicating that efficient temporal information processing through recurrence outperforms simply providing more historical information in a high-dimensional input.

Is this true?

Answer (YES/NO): NO